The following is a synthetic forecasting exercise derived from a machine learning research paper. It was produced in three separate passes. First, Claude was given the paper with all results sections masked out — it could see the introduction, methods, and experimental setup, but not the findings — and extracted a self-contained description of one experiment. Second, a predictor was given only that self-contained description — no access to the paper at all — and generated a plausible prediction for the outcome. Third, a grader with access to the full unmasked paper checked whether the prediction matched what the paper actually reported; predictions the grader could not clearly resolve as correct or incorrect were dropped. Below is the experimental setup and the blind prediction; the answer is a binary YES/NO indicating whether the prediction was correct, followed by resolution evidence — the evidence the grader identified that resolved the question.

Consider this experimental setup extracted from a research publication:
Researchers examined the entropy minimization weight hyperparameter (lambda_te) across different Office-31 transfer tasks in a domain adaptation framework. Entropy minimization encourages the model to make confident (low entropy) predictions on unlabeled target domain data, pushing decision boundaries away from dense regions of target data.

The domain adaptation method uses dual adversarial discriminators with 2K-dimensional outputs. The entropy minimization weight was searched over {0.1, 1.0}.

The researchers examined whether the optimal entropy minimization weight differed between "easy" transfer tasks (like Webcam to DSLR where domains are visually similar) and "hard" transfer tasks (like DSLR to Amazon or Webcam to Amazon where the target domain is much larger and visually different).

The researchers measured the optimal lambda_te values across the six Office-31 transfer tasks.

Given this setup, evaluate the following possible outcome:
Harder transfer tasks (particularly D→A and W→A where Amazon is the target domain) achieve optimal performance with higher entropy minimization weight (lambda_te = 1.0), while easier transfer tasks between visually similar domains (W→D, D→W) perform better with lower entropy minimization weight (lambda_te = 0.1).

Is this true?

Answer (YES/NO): YES